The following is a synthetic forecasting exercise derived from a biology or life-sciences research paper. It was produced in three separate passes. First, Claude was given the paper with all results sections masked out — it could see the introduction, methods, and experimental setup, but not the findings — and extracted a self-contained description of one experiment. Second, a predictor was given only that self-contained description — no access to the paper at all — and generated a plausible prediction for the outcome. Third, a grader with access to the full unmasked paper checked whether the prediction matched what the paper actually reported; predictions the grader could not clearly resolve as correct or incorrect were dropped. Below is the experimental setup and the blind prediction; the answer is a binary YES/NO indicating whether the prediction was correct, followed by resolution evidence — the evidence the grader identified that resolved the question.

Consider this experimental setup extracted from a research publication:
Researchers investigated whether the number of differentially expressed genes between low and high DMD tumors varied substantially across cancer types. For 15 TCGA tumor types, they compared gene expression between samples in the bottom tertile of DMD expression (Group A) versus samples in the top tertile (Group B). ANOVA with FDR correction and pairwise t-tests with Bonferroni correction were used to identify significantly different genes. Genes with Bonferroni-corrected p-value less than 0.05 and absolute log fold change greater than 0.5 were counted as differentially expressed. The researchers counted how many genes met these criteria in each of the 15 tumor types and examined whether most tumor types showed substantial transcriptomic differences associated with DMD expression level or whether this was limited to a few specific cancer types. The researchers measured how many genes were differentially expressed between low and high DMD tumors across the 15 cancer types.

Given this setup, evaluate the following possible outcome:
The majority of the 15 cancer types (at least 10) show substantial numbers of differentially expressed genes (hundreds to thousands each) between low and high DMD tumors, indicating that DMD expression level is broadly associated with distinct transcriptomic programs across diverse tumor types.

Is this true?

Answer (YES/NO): YES